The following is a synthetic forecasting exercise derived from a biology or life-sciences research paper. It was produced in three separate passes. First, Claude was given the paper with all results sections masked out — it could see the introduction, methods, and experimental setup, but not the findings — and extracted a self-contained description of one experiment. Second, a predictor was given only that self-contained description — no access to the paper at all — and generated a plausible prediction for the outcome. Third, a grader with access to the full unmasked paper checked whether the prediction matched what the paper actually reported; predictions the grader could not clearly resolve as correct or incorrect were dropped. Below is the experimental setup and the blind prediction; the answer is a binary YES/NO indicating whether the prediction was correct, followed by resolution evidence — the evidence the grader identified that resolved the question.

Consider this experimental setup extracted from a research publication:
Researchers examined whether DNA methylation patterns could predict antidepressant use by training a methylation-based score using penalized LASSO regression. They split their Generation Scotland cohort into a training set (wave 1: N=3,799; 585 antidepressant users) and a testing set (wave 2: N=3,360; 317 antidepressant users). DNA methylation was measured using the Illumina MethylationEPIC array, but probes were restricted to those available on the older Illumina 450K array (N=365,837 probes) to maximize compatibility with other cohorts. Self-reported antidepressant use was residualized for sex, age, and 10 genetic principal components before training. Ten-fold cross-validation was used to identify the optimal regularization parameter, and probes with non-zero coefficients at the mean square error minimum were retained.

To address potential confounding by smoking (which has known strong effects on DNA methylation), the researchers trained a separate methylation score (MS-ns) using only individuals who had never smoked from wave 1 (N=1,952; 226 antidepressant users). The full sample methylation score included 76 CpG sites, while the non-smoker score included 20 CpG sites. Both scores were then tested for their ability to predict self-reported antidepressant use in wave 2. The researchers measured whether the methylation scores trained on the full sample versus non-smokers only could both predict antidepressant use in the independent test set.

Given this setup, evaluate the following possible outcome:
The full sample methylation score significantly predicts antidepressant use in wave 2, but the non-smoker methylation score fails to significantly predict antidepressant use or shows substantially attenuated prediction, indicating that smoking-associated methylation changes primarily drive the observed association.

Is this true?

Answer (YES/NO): YES